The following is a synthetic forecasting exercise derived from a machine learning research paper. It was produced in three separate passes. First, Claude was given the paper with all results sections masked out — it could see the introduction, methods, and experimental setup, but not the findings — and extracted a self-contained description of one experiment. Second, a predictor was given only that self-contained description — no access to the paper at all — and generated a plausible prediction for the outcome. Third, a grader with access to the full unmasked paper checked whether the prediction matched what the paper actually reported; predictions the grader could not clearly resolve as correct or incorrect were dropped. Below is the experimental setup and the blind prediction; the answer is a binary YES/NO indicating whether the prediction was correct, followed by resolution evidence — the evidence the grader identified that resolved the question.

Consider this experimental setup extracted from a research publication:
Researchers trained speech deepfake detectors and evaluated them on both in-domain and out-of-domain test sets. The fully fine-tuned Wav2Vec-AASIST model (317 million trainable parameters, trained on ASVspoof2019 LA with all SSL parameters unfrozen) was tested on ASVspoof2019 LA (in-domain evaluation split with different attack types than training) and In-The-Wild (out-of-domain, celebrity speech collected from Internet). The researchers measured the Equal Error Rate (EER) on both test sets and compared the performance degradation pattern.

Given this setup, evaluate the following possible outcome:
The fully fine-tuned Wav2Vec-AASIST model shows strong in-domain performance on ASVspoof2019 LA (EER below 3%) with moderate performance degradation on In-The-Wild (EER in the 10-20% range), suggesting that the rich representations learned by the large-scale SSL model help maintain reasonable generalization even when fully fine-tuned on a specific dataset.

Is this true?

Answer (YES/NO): YES